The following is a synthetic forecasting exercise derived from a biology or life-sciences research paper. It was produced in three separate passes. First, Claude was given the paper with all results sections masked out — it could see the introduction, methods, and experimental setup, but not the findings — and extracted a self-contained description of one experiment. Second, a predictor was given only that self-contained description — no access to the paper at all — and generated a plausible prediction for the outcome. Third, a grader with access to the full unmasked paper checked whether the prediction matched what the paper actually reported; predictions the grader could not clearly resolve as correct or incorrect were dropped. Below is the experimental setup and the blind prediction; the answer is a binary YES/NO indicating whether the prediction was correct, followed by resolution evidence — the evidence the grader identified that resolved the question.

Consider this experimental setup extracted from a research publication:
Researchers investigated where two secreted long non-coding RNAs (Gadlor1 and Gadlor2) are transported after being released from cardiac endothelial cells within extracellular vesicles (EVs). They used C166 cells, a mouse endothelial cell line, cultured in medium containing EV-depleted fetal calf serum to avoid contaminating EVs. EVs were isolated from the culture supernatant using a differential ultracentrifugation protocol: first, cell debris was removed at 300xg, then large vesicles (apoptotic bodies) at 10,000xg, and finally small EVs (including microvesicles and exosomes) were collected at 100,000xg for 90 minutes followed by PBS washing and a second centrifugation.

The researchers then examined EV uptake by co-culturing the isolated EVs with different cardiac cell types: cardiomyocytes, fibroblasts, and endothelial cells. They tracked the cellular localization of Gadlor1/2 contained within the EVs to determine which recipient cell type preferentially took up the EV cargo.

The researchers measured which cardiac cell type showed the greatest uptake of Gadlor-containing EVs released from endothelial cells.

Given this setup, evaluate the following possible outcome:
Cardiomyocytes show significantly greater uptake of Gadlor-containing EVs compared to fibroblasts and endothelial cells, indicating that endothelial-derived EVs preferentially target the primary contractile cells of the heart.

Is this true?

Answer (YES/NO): YES